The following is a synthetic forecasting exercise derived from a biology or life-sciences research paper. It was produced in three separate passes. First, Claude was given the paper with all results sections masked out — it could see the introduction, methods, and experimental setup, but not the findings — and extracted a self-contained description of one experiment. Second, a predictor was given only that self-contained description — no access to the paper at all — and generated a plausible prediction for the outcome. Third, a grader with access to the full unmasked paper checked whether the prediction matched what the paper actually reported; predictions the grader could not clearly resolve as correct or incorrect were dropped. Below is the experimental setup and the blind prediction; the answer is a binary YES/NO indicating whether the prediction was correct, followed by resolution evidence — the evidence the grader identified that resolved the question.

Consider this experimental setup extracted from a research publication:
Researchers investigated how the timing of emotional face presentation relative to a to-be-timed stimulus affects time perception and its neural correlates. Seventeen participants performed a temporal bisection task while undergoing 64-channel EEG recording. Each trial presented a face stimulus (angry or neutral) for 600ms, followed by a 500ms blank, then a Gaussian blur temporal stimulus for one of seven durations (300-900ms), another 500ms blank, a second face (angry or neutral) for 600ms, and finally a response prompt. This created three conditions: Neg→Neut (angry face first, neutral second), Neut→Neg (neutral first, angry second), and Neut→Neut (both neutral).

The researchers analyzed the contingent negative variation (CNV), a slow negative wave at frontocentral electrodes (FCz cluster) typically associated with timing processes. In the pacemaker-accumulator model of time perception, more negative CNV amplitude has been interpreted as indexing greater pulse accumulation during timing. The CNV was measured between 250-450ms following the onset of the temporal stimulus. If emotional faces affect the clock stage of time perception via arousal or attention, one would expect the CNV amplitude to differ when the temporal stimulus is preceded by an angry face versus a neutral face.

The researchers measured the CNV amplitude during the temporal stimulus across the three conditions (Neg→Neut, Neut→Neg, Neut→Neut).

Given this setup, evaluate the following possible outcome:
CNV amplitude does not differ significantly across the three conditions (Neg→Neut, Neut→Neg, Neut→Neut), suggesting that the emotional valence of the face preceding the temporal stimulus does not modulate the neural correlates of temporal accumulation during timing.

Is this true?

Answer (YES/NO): NO